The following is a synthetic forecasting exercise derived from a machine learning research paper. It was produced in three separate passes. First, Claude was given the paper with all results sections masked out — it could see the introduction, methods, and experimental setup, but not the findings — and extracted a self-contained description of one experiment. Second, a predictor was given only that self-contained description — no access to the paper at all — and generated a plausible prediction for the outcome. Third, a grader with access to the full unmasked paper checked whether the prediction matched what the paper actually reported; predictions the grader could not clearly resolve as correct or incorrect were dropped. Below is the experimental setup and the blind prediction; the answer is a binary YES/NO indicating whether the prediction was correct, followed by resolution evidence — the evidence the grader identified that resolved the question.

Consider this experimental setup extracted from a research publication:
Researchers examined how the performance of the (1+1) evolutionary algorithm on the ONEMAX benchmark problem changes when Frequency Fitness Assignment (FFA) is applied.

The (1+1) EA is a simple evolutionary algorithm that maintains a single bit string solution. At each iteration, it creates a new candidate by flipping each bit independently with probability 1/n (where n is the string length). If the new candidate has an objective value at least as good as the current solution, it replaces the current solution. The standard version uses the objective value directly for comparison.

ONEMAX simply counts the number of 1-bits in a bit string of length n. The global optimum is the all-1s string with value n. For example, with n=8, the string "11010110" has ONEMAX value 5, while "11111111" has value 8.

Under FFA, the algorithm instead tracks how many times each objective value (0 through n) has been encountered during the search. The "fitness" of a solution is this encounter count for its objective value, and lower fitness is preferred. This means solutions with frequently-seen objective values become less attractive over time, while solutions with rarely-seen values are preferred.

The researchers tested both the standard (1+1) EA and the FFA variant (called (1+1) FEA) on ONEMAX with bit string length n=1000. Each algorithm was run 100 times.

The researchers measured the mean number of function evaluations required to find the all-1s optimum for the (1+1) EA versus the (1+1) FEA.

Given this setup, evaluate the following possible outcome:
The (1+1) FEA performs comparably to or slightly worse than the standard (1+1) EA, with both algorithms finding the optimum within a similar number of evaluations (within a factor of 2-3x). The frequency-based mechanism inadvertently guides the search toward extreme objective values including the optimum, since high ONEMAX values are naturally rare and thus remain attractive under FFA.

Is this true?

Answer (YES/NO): NO